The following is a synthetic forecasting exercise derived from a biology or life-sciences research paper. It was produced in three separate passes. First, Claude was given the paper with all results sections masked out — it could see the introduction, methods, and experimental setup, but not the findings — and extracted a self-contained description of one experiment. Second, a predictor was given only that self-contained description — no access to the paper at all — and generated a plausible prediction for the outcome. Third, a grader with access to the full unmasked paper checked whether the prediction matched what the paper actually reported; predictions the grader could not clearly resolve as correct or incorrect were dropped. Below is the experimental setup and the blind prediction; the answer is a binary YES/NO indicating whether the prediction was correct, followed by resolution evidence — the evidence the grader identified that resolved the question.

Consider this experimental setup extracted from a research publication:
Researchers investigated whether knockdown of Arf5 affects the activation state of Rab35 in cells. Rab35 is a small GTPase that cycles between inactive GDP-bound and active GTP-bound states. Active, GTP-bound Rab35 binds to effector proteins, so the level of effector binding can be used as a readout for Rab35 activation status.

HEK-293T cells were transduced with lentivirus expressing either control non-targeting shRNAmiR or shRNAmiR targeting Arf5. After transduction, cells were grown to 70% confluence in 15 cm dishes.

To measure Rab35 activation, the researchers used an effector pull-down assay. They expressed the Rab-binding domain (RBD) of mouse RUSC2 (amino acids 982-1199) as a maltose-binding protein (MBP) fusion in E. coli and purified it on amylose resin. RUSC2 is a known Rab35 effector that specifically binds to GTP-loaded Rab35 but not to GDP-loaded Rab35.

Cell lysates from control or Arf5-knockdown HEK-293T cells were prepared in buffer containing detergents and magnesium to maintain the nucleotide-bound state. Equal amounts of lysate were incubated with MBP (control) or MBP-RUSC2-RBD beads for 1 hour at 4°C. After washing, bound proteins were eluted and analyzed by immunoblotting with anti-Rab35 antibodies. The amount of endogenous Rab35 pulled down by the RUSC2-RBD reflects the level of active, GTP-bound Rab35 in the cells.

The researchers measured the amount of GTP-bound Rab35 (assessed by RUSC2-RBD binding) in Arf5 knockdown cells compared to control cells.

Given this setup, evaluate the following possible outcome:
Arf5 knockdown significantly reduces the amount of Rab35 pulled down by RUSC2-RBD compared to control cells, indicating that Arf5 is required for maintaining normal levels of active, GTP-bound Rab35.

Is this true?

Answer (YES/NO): YES